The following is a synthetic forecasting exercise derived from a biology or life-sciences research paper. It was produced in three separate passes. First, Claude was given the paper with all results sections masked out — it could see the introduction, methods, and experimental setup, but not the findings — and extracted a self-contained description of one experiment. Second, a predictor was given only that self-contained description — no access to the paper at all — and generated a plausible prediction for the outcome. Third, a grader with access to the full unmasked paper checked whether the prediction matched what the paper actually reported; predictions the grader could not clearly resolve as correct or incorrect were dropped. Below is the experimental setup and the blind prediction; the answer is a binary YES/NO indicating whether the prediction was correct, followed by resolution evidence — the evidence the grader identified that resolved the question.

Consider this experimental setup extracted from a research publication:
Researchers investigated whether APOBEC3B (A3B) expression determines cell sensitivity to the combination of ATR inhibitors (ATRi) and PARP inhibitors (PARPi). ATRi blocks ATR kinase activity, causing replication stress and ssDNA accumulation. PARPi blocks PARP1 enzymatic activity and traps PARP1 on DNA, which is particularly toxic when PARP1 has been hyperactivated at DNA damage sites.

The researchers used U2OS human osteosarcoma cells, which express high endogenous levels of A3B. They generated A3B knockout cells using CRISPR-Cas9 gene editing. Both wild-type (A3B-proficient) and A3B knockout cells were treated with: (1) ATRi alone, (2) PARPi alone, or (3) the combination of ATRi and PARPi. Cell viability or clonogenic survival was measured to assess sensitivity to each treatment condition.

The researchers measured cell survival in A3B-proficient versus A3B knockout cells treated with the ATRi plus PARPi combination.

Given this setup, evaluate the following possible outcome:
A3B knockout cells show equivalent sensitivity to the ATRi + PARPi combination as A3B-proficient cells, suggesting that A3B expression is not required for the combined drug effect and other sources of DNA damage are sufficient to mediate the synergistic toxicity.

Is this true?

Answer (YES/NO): NO